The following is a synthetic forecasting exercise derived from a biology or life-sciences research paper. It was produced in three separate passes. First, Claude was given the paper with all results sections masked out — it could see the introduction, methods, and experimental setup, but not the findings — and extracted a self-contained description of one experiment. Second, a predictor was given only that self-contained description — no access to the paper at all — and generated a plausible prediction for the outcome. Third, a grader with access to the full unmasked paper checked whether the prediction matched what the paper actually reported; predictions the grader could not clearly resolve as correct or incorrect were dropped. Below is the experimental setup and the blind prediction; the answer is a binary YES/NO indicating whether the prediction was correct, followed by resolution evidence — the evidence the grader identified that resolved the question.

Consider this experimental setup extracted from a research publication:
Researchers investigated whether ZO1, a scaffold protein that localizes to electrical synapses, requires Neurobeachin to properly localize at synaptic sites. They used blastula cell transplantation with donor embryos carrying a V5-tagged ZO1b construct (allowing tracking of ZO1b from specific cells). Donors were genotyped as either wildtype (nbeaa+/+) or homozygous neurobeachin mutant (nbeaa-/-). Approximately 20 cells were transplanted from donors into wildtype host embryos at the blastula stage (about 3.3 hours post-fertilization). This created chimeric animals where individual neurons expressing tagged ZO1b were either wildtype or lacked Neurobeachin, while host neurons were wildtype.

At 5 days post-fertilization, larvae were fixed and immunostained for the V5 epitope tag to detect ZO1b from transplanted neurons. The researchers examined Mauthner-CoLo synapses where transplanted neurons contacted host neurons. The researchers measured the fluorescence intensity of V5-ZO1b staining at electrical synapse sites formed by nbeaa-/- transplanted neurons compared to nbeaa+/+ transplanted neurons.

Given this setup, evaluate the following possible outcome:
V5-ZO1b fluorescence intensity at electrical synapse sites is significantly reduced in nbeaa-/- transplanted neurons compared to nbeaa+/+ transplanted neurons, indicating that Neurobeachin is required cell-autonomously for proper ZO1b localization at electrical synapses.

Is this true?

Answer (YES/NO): NO